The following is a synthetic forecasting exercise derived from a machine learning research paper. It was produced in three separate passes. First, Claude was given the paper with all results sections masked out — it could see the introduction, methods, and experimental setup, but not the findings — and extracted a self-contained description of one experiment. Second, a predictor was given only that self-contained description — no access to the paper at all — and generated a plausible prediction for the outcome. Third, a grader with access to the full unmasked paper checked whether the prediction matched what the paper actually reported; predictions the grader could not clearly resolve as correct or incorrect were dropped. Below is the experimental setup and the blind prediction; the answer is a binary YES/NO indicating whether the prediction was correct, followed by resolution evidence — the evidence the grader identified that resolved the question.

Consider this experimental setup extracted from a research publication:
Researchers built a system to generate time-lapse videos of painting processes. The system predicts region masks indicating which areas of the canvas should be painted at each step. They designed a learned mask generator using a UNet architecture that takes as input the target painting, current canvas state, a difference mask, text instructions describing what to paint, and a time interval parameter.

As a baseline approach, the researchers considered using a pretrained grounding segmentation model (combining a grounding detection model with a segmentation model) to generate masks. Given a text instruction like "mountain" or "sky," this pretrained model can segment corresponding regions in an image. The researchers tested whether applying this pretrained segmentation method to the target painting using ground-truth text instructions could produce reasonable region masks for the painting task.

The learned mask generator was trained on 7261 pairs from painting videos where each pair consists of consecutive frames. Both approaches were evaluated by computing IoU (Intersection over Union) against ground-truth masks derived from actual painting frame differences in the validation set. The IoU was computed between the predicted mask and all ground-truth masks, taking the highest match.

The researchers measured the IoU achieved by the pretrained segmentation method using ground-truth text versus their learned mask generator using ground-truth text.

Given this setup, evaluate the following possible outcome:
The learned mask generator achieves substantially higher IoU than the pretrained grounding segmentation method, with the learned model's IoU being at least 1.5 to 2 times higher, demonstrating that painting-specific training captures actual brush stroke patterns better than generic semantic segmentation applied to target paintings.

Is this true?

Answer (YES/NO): YES